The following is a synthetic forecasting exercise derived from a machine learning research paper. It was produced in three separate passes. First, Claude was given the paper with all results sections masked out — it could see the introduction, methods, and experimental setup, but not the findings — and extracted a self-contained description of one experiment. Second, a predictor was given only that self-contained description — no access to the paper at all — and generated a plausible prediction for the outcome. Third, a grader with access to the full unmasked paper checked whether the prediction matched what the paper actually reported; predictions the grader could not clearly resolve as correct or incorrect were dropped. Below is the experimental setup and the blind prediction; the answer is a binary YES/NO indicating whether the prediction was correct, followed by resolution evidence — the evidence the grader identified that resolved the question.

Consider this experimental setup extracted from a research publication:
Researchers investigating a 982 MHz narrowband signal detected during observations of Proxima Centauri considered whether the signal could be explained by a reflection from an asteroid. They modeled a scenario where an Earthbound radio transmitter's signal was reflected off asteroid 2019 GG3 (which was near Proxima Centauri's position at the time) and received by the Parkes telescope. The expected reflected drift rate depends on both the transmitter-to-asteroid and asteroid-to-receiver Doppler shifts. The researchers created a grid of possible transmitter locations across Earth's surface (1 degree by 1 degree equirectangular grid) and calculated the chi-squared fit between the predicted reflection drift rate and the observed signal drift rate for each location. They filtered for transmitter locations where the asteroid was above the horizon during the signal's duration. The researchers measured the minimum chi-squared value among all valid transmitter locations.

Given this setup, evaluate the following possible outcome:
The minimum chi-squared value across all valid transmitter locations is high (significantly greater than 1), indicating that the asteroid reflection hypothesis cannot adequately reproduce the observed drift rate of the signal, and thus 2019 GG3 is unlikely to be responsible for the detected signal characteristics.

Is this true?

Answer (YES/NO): YES